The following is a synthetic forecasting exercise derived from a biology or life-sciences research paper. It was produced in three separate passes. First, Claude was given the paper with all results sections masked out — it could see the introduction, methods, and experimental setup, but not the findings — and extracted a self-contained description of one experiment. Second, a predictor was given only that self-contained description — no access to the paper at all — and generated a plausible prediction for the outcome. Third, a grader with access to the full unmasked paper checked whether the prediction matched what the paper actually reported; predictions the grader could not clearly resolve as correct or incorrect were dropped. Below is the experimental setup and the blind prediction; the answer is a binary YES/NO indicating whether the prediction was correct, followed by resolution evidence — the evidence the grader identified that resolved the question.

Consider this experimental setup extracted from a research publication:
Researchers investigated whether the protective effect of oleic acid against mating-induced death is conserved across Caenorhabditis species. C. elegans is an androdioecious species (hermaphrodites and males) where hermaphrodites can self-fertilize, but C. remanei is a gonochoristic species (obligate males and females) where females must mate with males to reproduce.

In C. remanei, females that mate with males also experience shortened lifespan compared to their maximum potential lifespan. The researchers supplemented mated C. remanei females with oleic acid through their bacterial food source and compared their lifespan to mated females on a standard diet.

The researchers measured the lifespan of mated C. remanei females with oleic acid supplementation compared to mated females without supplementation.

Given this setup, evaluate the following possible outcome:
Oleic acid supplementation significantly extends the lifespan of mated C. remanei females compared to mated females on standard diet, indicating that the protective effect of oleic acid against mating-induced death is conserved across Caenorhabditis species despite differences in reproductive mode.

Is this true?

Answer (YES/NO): YES